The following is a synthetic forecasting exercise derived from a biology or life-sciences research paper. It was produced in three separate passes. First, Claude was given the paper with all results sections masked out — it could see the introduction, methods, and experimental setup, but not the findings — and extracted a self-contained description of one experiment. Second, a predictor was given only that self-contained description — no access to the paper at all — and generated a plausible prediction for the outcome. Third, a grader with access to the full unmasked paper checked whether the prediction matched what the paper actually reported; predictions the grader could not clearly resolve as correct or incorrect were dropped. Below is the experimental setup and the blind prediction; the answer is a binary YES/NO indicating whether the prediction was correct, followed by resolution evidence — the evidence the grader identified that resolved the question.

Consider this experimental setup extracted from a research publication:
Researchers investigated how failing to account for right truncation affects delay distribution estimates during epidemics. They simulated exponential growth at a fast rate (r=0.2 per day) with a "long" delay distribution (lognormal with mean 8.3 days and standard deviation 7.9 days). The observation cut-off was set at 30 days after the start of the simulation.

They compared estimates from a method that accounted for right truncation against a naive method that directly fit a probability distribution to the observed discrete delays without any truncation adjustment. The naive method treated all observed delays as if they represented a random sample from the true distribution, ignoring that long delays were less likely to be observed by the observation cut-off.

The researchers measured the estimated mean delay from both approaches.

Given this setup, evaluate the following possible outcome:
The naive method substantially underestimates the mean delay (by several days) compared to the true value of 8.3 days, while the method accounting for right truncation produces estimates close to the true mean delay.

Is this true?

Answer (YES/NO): YES